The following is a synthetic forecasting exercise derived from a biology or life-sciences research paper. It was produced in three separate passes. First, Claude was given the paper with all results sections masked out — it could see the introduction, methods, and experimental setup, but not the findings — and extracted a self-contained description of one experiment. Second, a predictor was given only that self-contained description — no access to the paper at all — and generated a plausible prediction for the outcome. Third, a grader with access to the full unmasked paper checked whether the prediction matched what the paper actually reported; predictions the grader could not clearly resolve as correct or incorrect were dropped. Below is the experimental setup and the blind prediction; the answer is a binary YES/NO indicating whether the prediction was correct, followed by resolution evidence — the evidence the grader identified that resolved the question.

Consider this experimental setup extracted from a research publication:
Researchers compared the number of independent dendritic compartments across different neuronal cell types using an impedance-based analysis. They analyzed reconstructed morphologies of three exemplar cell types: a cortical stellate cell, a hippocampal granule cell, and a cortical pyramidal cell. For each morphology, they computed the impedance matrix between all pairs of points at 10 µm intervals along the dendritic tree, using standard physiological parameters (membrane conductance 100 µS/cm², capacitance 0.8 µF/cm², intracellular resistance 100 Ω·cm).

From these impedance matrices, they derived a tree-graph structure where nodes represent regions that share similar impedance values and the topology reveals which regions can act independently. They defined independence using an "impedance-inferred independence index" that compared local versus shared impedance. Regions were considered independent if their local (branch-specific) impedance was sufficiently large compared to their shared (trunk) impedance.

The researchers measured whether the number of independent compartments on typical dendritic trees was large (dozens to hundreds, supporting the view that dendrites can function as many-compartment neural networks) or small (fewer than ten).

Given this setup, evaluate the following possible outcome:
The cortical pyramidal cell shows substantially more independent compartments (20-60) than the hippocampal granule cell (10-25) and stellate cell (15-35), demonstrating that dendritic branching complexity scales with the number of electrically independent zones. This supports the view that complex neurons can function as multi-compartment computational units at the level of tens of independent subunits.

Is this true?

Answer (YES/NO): NO